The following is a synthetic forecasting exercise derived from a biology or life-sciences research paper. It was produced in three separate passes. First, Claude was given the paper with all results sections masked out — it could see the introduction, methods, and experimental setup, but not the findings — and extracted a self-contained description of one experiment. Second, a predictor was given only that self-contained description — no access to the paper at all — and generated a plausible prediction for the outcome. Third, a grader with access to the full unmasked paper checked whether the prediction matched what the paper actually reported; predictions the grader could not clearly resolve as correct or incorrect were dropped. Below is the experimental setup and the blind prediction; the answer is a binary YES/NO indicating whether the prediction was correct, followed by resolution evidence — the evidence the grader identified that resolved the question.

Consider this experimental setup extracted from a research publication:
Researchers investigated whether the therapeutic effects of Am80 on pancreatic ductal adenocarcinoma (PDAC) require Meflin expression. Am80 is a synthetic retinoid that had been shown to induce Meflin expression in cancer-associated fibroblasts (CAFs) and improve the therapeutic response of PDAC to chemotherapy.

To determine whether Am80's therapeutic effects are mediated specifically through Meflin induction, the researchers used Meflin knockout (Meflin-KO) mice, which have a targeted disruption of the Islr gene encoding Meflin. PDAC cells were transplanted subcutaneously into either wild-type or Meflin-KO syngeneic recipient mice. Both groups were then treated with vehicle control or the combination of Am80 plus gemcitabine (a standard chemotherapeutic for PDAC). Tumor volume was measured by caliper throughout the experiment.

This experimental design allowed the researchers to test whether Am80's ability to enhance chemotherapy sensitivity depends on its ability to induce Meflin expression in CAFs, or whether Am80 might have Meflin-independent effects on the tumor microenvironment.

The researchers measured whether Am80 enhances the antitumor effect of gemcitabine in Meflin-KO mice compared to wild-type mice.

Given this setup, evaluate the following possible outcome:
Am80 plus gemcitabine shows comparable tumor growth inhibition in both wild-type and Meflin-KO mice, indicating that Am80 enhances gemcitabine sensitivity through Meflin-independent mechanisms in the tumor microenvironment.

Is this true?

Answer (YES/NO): NO